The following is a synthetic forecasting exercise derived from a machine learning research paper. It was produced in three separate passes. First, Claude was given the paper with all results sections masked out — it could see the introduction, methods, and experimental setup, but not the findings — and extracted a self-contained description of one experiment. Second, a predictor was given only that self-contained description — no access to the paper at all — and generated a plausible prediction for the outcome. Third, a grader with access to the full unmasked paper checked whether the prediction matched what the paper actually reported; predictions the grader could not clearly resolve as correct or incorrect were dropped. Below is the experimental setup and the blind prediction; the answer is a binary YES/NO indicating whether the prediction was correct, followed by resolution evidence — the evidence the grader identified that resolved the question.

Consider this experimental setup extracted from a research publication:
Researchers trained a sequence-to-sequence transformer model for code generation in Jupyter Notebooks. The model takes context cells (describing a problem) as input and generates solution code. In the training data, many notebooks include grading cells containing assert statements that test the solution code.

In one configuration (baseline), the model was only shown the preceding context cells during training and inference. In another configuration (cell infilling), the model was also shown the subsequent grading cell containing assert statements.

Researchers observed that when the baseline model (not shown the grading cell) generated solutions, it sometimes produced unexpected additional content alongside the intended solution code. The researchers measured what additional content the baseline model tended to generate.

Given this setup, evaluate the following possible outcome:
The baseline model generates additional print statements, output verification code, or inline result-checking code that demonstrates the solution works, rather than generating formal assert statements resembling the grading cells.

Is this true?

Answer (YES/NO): NO